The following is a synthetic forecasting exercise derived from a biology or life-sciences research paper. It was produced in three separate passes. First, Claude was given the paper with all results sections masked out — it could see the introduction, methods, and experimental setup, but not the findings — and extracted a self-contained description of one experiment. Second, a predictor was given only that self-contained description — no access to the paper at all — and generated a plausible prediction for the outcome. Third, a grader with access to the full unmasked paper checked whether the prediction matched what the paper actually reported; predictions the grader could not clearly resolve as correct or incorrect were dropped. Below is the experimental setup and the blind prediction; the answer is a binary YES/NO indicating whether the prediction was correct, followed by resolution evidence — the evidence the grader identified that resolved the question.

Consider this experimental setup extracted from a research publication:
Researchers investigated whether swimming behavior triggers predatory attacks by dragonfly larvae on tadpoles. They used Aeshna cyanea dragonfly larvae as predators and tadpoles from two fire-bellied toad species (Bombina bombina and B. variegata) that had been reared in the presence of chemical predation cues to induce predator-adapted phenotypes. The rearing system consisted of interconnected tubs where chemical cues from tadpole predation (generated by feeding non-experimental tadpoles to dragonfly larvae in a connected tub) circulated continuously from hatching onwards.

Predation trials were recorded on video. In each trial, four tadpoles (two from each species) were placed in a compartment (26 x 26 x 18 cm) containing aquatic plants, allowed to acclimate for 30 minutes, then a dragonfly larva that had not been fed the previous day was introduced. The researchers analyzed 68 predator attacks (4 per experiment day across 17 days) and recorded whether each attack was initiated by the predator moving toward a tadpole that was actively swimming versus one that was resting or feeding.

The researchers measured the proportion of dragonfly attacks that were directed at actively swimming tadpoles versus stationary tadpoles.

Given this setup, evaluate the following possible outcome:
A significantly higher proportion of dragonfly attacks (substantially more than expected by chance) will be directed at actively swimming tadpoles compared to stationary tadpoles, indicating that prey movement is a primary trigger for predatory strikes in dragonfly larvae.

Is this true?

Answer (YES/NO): YES